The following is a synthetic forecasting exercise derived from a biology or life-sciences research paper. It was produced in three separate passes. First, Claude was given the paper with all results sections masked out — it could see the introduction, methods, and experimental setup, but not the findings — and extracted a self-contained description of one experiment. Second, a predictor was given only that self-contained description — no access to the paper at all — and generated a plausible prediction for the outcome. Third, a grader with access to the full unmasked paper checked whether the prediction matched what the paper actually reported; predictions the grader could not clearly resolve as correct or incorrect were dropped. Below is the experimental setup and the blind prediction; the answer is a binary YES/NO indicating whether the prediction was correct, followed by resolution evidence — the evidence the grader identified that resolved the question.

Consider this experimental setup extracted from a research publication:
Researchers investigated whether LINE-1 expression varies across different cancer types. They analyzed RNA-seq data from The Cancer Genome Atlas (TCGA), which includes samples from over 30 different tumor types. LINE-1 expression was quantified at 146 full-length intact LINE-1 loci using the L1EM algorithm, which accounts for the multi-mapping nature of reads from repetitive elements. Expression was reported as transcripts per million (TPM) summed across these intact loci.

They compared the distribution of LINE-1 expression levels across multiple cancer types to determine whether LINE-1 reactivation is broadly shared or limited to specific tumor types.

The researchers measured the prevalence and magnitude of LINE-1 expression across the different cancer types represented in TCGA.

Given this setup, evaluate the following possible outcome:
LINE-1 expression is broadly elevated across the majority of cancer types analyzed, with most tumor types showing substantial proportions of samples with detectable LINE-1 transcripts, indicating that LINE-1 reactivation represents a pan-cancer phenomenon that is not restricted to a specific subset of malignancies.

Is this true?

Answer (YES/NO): NO